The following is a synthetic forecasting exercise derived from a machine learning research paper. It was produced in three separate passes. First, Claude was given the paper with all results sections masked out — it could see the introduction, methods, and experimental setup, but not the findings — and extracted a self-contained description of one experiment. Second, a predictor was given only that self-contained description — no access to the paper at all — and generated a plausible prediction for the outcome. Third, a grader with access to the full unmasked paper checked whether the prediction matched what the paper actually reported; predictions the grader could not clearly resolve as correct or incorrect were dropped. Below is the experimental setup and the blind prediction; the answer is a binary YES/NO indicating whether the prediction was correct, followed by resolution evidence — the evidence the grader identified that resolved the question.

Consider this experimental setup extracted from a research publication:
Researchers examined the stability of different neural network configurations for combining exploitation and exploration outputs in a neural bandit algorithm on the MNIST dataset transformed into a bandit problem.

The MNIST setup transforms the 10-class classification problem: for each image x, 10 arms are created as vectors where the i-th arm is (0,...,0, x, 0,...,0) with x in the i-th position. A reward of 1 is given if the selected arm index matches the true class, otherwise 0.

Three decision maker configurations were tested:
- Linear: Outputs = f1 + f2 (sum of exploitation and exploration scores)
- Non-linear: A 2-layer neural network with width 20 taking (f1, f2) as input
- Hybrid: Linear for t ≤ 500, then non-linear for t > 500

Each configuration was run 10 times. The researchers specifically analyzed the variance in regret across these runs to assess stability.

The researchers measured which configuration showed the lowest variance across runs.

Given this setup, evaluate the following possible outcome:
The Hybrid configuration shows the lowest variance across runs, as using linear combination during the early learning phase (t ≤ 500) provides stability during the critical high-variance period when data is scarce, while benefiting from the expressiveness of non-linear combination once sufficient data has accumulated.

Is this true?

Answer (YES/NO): YES